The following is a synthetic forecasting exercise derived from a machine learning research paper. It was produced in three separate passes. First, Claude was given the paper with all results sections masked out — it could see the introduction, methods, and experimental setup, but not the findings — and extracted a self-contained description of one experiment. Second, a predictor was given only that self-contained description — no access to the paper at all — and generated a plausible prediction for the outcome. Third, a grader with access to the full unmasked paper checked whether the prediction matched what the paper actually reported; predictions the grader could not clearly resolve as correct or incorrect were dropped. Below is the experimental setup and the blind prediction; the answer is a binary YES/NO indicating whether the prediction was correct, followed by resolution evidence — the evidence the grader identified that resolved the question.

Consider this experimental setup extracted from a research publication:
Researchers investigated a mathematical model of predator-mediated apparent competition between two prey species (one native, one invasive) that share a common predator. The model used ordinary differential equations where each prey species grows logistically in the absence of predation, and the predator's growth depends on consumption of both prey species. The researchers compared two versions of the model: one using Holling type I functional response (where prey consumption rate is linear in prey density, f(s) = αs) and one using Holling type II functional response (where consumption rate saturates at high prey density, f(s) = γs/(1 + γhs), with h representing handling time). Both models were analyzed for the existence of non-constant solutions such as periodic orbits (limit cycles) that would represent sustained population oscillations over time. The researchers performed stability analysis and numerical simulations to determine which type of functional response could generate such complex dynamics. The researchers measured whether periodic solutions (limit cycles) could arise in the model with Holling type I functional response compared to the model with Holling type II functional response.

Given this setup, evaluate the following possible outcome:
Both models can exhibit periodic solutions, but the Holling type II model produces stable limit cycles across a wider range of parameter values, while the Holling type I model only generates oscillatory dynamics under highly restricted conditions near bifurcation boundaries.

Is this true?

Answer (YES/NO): NO